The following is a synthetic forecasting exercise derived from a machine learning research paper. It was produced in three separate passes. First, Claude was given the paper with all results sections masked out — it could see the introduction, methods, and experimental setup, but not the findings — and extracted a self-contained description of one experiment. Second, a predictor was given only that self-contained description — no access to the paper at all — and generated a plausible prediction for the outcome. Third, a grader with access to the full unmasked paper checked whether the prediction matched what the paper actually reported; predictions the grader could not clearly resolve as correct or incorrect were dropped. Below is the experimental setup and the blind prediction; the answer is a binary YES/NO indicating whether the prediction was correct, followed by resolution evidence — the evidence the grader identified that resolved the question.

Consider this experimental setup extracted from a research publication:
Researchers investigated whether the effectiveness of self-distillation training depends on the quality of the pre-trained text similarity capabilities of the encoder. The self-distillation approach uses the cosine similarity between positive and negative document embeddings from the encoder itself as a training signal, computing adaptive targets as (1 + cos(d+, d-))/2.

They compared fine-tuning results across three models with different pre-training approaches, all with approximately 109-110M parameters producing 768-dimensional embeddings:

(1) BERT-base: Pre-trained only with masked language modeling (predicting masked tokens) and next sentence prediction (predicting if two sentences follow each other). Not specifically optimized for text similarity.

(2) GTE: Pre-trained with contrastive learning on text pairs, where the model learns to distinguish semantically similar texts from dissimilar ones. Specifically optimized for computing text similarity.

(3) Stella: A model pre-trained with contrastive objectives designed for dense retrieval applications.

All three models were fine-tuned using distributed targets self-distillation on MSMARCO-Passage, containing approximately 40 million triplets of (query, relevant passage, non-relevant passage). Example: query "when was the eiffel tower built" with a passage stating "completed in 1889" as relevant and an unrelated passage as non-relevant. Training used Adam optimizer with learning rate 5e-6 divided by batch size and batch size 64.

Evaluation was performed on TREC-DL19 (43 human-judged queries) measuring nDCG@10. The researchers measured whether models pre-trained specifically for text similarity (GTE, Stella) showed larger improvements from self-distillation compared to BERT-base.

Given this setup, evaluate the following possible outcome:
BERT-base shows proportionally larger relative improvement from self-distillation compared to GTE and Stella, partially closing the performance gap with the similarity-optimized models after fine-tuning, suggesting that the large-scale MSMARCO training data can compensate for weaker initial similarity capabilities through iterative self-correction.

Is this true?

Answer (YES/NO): NO